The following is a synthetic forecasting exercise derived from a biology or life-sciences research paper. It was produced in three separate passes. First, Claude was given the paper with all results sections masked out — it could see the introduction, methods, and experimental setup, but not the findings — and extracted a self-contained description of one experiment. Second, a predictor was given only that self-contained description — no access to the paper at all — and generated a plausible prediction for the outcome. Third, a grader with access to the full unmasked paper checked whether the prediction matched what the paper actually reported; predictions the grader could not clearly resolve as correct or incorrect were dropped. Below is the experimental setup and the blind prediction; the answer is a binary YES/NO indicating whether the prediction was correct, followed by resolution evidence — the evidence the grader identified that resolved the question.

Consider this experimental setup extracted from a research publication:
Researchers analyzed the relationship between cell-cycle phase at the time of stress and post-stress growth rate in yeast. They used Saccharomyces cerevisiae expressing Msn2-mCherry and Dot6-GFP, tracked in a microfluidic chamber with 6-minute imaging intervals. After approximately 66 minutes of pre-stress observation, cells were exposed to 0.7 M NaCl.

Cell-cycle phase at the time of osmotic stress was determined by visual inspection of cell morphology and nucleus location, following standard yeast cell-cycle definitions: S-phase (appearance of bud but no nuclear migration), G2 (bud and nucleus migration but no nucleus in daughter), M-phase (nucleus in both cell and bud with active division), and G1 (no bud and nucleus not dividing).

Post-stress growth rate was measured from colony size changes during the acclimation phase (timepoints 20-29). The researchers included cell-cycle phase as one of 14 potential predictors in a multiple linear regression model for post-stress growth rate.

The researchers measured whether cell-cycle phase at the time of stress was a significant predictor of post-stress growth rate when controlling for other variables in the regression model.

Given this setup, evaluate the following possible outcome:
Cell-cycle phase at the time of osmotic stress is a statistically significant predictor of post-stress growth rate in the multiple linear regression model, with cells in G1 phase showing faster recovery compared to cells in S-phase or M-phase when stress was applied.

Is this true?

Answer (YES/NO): NO